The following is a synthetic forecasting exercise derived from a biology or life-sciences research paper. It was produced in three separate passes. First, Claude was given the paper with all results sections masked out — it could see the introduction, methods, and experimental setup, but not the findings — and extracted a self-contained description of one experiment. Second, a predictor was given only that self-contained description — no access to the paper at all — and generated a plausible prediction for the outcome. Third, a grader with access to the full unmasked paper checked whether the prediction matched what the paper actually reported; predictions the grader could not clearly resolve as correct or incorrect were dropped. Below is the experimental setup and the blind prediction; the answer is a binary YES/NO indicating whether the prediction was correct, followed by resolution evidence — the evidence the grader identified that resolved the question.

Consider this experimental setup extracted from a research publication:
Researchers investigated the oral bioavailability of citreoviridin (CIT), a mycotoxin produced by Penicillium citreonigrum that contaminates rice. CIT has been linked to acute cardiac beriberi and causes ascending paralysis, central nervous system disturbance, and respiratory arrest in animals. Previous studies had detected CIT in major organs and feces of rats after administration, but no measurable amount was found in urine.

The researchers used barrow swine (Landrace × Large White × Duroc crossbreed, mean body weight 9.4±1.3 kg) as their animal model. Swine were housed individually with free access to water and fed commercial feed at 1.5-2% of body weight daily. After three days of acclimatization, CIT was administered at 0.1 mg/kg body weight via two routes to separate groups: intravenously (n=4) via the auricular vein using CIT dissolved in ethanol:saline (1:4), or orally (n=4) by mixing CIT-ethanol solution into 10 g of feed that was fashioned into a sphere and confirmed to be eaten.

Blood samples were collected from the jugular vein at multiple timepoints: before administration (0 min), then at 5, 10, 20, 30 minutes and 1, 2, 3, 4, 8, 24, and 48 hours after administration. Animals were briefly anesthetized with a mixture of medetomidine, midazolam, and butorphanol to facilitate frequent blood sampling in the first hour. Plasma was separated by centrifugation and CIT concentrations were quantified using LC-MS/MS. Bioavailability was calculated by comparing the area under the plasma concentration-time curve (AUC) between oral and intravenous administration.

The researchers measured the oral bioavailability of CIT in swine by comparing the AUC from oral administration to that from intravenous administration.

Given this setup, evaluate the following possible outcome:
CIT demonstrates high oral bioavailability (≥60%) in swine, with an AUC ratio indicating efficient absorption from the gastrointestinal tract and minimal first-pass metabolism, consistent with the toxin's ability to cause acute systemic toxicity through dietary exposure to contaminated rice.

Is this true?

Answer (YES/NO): YES